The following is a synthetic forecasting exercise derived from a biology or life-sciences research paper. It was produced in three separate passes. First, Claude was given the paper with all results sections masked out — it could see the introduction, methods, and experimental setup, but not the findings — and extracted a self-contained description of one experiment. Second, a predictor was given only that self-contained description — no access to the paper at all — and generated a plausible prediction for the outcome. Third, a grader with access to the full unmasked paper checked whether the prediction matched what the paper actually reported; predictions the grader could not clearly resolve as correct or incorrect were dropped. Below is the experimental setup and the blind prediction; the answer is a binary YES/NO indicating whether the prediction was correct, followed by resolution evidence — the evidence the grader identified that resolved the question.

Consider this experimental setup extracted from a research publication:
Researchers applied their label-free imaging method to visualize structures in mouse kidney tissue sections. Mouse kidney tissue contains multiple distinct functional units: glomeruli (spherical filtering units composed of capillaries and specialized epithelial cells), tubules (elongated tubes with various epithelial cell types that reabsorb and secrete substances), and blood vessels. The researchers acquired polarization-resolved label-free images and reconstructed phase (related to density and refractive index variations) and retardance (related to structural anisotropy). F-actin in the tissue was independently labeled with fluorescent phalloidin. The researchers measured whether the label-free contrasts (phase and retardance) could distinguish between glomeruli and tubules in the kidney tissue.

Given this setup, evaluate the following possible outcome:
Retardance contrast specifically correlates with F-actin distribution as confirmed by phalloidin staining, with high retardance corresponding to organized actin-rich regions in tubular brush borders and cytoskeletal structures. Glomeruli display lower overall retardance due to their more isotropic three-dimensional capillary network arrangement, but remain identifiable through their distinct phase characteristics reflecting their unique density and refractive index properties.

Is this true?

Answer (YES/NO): NO